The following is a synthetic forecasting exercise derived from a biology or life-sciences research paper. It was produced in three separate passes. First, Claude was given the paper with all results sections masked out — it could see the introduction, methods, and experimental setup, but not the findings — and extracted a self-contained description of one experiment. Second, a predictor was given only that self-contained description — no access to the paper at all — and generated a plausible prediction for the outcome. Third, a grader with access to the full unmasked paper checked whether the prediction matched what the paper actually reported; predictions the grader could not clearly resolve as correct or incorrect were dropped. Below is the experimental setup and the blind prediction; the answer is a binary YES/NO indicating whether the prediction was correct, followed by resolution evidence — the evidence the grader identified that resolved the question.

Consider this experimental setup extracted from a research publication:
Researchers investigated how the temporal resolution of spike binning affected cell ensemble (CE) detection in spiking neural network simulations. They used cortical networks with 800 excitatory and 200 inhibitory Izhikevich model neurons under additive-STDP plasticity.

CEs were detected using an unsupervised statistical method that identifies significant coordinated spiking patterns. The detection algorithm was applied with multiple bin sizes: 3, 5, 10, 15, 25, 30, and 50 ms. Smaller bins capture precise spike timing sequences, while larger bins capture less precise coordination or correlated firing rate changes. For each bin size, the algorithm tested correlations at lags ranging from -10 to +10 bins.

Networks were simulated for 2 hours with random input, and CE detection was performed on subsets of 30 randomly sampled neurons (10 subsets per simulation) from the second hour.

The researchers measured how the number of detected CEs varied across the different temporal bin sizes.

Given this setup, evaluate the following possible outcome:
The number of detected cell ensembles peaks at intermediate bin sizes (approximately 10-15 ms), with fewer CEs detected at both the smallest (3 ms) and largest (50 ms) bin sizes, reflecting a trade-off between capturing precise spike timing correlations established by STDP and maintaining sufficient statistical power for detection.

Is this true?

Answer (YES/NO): NO